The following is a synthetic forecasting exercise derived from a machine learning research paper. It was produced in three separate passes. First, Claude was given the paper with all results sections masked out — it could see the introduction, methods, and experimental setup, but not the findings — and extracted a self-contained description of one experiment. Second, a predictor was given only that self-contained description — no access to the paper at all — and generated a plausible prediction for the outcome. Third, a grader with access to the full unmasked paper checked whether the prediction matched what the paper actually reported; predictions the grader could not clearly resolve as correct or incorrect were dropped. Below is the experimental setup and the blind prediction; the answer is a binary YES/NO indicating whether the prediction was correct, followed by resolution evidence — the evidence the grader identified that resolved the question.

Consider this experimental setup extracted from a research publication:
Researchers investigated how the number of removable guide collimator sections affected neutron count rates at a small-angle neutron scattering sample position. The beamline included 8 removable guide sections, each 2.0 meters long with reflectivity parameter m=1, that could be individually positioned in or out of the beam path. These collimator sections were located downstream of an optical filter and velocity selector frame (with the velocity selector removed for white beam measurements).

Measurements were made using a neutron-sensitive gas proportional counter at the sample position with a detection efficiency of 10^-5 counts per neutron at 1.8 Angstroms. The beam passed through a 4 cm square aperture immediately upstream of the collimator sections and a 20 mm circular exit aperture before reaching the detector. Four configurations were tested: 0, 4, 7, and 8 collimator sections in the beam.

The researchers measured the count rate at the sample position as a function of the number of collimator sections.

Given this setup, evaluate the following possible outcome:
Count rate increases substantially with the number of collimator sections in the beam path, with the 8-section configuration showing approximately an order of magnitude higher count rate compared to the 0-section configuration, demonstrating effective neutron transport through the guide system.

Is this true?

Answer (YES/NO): NO